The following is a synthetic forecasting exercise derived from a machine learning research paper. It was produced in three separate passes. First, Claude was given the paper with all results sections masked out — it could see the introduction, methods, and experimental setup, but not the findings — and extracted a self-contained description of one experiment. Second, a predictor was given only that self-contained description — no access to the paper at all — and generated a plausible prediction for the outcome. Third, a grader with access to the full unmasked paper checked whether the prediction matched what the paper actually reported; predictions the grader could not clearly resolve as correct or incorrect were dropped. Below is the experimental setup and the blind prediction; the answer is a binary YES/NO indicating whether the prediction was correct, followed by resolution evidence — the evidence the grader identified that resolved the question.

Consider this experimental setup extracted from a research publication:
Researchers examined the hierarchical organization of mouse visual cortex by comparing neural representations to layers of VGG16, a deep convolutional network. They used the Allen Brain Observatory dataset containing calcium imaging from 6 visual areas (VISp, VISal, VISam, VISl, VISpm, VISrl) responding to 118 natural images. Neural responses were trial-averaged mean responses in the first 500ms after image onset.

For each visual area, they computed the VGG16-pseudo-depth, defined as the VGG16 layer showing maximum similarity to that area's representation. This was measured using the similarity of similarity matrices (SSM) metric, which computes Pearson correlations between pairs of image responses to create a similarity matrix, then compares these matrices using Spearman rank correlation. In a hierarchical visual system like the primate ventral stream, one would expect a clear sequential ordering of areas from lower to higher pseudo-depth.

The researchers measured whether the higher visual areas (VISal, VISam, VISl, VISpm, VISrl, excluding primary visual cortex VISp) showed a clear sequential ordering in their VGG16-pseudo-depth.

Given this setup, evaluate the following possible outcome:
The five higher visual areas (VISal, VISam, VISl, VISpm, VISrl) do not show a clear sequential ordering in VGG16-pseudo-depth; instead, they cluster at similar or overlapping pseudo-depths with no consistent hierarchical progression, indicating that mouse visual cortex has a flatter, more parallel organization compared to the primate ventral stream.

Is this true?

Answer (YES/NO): YES